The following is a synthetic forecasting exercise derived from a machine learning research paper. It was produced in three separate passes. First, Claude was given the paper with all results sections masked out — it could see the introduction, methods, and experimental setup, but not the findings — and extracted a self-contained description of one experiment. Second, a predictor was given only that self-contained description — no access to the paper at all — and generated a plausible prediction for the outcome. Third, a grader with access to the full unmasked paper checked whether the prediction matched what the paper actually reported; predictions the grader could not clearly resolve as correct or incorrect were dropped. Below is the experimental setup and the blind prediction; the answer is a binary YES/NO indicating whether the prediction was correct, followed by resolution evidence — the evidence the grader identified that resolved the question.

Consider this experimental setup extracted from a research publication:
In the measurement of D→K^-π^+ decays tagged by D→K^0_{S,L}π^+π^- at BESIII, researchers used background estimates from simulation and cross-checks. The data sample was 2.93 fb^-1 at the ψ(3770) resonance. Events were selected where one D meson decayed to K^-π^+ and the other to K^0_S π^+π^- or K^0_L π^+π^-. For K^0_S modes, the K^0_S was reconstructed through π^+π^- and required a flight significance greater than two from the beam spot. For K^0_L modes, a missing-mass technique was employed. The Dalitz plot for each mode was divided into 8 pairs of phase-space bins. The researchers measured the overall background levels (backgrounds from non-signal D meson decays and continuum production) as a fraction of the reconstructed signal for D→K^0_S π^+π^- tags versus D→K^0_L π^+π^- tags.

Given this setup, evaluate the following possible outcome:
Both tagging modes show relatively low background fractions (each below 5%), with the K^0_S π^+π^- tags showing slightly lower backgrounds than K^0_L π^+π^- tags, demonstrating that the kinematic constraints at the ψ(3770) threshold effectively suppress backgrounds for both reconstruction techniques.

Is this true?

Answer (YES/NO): NO